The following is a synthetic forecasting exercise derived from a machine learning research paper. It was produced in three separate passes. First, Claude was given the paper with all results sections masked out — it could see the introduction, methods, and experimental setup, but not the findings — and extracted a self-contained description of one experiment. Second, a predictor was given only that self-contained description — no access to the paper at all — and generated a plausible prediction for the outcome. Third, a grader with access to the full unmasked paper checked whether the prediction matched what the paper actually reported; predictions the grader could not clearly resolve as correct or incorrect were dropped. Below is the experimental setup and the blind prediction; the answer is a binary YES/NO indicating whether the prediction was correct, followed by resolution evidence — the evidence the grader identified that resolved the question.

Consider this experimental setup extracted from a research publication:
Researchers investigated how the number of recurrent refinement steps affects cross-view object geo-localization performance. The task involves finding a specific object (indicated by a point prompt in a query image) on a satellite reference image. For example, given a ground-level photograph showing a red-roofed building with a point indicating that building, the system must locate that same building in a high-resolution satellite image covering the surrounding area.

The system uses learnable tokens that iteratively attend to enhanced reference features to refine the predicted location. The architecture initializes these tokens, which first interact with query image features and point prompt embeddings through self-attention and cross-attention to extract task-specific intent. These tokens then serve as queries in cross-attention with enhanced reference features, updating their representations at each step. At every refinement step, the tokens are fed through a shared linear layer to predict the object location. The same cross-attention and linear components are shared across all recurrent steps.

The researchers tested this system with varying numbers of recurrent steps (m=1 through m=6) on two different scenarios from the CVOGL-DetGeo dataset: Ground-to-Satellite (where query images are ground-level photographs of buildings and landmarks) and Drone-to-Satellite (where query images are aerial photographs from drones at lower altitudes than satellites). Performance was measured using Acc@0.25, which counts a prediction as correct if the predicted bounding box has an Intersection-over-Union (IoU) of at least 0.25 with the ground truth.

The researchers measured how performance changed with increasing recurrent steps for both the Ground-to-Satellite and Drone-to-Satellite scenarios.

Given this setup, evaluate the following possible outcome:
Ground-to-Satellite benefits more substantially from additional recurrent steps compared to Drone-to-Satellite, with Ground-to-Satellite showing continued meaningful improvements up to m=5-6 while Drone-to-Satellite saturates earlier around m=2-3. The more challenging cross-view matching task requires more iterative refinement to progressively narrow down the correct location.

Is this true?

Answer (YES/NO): NO